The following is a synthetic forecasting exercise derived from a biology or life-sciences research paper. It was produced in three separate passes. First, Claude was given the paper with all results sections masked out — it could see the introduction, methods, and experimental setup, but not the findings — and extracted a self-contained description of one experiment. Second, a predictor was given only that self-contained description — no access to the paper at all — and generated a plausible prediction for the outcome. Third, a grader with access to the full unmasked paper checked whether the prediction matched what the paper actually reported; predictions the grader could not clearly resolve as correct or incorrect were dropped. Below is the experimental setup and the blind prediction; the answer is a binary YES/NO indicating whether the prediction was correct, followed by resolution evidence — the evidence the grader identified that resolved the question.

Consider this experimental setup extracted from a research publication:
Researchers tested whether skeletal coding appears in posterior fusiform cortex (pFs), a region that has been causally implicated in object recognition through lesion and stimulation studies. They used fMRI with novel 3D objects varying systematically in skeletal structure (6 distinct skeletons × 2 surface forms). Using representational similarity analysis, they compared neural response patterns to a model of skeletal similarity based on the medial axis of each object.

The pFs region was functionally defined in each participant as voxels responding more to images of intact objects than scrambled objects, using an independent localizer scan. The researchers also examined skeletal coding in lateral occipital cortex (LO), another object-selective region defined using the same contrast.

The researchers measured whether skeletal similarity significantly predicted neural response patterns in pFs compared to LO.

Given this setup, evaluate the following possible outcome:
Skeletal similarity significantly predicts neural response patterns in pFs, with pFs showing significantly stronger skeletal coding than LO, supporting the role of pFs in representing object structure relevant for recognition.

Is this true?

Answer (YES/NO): NO